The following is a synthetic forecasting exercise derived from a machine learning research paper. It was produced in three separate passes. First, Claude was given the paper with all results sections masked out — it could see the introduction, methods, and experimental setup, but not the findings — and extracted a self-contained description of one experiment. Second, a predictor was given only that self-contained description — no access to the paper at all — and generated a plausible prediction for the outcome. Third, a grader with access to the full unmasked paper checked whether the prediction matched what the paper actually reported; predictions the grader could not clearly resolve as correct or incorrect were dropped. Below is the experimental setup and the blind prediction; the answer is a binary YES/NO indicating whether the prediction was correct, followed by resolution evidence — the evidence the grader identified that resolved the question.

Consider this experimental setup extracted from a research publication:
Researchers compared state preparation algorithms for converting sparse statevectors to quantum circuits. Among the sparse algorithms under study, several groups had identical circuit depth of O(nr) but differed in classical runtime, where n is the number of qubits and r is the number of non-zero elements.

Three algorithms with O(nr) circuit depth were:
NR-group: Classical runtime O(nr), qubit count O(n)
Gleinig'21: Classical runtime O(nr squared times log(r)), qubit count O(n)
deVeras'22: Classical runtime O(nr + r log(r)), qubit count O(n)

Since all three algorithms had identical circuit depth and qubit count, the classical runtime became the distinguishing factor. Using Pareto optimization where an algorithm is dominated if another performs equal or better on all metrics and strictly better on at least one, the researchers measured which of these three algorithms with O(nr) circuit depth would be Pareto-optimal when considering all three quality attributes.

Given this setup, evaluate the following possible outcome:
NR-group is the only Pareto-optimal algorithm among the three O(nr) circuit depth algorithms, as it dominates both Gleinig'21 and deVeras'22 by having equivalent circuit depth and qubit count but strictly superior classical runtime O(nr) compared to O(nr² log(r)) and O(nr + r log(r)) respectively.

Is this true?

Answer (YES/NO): YES